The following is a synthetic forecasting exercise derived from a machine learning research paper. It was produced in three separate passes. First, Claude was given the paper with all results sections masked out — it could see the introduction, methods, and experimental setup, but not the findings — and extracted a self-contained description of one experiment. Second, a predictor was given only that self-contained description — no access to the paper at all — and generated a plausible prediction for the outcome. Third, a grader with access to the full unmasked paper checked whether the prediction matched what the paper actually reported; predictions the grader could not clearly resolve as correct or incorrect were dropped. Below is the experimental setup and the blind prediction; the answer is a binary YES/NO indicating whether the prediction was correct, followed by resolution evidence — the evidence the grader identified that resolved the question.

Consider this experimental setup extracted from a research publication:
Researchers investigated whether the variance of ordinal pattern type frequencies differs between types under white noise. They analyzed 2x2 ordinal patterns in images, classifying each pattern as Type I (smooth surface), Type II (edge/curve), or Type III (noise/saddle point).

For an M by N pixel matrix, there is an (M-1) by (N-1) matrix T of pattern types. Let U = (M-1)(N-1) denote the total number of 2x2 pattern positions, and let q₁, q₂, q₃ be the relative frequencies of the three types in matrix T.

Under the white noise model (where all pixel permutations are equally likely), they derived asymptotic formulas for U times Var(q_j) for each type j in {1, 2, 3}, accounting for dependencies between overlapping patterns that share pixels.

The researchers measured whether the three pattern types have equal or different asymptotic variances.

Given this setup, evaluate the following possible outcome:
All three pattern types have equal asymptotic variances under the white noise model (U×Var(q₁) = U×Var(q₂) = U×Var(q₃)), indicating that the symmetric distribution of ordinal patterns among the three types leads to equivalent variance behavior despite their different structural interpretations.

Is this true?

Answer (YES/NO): NO